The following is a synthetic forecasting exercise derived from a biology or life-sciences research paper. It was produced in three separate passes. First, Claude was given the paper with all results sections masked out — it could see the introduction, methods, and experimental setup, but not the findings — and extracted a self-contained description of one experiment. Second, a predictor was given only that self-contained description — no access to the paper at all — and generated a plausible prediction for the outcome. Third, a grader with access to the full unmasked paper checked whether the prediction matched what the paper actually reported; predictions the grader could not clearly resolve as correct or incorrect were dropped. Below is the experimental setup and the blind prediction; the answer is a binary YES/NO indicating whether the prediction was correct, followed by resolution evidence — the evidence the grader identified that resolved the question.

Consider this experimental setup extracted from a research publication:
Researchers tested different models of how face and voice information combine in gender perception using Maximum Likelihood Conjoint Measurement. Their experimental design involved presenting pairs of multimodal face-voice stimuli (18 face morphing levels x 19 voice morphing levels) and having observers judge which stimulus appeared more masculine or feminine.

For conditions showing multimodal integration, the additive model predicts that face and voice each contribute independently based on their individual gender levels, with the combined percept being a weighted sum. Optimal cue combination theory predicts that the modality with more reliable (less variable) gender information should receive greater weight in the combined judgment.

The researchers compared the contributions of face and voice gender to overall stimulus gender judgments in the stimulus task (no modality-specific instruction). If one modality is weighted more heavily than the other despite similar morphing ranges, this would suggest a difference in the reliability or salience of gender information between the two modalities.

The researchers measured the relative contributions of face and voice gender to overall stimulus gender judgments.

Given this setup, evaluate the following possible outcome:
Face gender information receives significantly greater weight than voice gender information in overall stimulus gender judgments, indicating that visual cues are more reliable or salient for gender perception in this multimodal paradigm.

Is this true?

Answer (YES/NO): NO